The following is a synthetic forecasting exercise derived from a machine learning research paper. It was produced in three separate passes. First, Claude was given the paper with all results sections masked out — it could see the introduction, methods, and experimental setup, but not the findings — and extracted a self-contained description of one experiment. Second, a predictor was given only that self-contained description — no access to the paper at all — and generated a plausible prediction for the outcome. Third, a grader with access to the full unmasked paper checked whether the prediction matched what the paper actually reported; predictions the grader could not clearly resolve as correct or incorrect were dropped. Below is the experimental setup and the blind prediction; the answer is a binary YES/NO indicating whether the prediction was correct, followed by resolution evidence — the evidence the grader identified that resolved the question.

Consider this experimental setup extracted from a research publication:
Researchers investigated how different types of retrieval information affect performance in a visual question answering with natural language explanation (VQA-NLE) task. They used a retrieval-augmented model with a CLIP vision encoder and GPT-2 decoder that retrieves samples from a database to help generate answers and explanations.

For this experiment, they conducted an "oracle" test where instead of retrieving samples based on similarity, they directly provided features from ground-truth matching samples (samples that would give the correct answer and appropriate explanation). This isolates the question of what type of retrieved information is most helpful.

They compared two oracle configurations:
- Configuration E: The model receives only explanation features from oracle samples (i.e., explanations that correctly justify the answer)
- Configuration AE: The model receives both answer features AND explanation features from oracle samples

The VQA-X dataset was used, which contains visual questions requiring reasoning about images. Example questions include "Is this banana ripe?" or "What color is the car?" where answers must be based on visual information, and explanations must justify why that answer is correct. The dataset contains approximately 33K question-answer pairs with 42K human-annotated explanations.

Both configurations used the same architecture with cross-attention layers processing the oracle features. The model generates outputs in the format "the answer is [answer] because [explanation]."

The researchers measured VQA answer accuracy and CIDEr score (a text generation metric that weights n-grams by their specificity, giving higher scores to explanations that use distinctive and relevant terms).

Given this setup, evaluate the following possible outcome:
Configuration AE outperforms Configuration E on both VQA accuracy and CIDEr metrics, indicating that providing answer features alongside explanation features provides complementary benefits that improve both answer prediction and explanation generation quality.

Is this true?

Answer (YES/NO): NO